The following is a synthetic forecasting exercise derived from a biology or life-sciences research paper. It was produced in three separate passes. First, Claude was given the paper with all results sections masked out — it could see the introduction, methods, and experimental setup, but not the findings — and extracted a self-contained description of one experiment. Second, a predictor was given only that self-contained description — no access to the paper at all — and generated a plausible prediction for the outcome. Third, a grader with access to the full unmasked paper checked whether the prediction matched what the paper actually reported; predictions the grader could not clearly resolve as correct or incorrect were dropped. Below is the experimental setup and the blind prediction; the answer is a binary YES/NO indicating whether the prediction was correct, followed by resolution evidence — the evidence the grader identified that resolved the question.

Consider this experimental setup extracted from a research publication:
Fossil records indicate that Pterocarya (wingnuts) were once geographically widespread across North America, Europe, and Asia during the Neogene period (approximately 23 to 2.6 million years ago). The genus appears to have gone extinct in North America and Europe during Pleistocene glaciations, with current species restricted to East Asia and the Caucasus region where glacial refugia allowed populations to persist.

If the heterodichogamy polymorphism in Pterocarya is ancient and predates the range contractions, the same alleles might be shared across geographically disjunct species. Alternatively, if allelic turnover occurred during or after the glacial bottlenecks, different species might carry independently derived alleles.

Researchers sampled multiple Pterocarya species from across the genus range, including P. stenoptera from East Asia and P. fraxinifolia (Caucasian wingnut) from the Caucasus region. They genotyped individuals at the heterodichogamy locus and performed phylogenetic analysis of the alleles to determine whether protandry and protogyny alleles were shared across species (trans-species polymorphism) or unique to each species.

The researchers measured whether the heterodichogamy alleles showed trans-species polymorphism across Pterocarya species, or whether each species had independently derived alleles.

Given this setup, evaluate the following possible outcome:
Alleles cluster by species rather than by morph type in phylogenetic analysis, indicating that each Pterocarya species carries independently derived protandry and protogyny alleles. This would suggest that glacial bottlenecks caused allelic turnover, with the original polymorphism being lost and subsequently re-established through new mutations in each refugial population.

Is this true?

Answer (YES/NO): NO